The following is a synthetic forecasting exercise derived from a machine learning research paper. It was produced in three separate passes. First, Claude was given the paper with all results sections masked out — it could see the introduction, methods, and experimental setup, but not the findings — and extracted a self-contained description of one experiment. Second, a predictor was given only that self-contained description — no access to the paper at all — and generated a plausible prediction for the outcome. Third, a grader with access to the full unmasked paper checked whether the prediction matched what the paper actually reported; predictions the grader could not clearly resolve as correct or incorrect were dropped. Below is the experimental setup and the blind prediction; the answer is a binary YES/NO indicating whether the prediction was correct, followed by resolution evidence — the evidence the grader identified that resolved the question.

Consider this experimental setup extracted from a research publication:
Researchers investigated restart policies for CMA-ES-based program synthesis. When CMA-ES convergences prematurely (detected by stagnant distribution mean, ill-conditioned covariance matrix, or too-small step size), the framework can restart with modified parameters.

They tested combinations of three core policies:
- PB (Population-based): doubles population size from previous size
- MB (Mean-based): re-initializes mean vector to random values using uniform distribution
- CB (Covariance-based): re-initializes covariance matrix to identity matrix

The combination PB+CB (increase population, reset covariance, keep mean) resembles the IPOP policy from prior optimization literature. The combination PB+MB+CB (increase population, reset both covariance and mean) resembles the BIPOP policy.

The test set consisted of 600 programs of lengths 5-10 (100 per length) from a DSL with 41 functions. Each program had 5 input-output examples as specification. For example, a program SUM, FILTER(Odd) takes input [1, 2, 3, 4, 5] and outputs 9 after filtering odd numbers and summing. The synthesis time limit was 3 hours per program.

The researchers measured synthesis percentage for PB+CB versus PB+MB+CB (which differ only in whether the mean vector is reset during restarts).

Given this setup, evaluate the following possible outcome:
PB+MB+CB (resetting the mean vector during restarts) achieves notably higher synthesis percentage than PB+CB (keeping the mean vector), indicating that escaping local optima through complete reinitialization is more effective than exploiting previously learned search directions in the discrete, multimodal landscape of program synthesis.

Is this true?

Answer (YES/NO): NO